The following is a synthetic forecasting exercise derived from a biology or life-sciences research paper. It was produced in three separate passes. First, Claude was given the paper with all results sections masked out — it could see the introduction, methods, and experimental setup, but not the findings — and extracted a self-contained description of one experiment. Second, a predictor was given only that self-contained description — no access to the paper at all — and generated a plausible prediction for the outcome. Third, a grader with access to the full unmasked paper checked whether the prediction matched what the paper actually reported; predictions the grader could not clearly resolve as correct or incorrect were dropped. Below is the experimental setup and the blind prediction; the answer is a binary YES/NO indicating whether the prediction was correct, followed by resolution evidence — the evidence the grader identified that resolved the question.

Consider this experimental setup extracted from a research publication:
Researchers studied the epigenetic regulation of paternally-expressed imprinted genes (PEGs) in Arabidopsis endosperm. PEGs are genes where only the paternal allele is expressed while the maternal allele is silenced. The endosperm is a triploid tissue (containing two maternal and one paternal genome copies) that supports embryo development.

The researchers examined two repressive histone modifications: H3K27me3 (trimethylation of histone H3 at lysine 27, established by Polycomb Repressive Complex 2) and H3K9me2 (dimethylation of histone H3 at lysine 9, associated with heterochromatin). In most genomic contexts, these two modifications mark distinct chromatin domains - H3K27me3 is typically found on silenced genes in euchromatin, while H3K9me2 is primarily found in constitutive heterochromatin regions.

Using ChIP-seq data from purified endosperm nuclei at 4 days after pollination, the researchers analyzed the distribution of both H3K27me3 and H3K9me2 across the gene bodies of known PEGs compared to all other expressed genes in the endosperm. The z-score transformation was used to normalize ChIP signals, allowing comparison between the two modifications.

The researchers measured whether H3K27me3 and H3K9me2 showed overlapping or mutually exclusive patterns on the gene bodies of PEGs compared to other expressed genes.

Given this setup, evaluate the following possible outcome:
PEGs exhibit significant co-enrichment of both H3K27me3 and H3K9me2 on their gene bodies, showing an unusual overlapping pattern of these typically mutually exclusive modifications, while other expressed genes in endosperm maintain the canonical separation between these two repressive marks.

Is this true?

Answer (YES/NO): YES